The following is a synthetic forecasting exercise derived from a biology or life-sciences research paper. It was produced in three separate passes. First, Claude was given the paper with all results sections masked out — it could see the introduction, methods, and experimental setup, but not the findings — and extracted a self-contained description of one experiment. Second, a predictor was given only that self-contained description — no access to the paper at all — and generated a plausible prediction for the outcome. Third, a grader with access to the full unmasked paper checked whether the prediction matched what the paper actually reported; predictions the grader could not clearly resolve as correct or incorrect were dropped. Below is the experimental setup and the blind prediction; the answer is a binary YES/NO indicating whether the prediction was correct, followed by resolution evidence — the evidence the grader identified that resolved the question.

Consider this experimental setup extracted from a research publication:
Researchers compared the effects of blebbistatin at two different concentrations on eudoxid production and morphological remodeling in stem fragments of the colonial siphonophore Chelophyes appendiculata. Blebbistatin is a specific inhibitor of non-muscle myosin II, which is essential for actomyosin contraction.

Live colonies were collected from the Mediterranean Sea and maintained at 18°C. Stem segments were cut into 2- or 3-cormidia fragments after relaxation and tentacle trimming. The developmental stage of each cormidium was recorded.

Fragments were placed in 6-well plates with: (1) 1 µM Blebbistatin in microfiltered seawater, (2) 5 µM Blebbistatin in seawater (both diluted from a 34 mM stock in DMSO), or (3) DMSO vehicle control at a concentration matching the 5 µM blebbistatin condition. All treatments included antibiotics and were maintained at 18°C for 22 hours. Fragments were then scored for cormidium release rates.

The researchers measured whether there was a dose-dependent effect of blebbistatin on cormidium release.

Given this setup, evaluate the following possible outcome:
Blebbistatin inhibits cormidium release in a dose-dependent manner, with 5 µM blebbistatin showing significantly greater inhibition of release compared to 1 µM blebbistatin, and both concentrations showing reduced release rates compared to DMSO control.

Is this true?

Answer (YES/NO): NO